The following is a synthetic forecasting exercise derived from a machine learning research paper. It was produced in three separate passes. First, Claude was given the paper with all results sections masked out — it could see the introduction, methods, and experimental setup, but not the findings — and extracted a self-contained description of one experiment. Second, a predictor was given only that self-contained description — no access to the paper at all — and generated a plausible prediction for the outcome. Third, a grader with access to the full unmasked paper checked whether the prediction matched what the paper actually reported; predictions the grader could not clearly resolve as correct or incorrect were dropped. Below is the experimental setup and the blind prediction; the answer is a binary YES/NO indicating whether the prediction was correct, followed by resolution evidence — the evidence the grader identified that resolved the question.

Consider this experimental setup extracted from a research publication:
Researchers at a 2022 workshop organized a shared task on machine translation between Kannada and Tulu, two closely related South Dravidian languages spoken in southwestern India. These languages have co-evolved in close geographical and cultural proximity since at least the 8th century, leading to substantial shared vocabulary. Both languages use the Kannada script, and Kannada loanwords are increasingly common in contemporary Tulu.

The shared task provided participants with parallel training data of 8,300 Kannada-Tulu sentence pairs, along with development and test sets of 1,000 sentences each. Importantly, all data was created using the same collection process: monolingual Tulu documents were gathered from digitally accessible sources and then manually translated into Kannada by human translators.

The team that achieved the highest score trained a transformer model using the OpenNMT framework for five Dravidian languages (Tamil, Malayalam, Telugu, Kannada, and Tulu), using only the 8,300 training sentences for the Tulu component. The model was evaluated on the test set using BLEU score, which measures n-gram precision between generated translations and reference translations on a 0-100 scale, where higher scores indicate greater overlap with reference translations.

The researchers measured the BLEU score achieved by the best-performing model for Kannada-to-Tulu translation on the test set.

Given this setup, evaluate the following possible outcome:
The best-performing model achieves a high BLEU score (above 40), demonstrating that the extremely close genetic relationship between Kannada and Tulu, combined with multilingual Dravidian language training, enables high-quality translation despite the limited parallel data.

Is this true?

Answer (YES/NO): YES